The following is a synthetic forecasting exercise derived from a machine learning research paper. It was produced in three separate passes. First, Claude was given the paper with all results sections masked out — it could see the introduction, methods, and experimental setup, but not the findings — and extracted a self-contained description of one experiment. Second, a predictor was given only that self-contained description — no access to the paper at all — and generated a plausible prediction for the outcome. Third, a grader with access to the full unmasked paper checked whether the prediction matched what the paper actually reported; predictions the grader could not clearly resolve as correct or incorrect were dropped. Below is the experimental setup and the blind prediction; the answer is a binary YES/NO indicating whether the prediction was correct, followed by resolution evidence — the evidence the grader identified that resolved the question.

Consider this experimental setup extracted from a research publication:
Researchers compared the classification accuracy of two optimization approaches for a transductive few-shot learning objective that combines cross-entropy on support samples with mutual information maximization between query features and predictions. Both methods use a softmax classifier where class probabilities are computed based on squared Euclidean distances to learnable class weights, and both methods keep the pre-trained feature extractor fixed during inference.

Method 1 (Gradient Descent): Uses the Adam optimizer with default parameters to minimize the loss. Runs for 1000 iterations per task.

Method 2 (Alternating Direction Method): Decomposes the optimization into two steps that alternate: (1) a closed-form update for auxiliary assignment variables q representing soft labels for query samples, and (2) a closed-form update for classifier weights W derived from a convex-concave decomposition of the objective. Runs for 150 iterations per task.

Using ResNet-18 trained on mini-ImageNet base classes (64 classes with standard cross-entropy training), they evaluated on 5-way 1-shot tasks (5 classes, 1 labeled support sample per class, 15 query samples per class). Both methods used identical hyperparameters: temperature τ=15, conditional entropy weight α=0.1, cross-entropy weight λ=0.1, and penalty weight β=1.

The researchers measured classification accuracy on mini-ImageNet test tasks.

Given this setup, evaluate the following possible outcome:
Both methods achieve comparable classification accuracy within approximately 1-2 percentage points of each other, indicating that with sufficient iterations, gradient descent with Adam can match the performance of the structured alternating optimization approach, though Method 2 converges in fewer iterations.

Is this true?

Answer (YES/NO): YES